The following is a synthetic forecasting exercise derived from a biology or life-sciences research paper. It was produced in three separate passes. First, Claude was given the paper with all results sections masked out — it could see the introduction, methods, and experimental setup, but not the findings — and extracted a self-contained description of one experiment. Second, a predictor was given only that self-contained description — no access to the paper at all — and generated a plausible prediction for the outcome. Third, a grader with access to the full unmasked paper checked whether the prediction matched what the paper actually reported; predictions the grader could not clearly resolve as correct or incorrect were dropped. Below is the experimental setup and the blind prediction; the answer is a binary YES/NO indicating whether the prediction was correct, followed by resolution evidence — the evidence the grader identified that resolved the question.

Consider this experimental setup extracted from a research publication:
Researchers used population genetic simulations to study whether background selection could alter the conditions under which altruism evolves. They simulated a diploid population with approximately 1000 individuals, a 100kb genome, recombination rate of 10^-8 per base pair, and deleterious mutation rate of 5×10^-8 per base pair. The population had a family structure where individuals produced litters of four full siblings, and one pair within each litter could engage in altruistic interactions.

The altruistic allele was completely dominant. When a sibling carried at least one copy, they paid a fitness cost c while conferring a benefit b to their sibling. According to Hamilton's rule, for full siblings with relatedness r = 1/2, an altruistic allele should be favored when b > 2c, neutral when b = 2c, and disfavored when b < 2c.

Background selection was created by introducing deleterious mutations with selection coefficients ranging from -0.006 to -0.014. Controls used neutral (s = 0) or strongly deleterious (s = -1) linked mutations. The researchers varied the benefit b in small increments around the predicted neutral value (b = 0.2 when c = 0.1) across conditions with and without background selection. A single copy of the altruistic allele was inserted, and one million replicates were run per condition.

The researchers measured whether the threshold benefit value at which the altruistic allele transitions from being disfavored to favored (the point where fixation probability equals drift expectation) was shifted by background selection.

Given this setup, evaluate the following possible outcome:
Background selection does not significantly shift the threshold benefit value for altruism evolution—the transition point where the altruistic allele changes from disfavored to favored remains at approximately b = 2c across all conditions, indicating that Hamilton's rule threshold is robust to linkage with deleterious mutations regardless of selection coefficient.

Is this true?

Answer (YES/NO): YES